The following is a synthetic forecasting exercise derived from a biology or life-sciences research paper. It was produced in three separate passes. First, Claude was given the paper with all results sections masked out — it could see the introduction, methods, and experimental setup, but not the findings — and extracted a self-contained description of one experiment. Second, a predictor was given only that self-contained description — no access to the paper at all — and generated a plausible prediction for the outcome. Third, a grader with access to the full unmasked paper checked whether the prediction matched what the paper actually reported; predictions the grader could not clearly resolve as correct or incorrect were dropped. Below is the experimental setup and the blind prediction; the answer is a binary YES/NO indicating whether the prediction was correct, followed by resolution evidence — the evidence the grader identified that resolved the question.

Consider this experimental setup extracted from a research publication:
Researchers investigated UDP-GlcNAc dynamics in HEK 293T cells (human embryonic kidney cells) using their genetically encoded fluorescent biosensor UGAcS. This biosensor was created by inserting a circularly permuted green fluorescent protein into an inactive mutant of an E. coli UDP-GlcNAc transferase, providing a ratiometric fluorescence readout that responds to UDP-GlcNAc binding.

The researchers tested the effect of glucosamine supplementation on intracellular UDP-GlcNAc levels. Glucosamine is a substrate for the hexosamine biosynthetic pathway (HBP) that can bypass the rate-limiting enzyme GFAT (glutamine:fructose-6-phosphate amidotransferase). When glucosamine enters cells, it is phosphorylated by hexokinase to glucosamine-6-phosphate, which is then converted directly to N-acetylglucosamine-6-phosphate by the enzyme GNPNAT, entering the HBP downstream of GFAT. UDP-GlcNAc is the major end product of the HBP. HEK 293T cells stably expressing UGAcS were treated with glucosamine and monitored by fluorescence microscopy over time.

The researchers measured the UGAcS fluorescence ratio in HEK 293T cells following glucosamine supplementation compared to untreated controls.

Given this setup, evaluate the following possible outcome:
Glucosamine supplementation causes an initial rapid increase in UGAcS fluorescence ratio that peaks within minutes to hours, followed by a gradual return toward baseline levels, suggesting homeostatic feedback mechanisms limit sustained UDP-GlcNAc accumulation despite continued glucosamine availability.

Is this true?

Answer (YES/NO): NO